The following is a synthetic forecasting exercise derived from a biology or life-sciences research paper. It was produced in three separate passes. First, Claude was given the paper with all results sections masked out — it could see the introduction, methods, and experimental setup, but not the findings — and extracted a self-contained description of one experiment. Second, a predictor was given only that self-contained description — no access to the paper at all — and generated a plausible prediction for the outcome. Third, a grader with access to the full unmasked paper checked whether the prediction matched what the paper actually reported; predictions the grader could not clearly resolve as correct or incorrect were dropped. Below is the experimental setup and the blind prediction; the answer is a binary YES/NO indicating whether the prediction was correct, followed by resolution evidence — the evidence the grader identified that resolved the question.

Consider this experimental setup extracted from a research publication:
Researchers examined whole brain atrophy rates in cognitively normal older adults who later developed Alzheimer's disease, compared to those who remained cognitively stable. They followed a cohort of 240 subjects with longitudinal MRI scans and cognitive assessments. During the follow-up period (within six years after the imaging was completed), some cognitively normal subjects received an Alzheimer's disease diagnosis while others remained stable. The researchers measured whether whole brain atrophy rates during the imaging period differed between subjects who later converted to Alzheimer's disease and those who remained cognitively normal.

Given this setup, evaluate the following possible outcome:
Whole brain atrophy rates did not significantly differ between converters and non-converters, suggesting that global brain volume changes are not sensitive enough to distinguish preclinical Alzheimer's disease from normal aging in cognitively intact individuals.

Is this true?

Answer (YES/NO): NO